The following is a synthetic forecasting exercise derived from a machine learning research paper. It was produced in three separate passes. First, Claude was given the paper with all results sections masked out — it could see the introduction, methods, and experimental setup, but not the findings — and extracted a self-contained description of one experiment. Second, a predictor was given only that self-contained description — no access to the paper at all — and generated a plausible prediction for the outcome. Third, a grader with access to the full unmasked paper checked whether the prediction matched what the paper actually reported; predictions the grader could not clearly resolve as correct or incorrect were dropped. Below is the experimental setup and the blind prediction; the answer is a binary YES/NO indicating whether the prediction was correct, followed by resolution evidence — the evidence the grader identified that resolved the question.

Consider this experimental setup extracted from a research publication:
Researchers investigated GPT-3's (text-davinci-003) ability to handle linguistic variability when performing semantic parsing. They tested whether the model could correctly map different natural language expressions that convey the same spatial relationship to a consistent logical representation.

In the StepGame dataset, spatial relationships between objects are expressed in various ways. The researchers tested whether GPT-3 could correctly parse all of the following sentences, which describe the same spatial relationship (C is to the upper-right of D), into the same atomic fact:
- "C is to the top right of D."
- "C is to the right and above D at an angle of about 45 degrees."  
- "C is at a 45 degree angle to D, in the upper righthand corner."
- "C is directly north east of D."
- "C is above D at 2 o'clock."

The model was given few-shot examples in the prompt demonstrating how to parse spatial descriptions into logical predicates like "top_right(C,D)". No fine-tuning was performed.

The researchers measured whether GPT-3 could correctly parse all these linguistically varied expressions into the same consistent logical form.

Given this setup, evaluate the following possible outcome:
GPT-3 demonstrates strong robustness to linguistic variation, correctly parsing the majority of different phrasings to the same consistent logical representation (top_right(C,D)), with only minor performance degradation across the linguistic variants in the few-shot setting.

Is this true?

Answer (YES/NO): YES